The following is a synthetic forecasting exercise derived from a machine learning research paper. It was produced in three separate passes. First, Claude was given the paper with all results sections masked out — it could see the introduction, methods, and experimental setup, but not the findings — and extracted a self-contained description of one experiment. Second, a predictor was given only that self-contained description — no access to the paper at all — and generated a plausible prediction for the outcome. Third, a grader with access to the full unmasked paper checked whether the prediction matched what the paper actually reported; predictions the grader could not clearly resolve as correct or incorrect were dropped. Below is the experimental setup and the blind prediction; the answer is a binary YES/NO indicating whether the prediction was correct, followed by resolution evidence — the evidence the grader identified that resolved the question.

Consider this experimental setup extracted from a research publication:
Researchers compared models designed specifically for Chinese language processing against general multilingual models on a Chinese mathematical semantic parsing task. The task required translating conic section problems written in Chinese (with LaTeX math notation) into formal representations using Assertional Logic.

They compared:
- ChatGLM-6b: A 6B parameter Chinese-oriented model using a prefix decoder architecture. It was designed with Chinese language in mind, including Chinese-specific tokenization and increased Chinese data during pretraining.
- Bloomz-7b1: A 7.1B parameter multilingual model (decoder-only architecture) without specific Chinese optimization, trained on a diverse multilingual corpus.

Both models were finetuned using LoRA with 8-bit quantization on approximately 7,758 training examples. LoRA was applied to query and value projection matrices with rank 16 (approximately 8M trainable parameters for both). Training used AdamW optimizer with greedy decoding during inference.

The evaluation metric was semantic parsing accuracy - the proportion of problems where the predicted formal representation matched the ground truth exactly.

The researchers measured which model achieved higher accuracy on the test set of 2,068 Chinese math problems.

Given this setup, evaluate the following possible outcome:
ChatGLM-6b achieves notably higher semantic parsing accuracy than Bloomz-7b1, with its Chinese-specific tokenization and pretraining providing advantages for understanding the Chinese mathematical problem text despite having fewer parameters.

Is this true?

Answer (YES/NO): NO